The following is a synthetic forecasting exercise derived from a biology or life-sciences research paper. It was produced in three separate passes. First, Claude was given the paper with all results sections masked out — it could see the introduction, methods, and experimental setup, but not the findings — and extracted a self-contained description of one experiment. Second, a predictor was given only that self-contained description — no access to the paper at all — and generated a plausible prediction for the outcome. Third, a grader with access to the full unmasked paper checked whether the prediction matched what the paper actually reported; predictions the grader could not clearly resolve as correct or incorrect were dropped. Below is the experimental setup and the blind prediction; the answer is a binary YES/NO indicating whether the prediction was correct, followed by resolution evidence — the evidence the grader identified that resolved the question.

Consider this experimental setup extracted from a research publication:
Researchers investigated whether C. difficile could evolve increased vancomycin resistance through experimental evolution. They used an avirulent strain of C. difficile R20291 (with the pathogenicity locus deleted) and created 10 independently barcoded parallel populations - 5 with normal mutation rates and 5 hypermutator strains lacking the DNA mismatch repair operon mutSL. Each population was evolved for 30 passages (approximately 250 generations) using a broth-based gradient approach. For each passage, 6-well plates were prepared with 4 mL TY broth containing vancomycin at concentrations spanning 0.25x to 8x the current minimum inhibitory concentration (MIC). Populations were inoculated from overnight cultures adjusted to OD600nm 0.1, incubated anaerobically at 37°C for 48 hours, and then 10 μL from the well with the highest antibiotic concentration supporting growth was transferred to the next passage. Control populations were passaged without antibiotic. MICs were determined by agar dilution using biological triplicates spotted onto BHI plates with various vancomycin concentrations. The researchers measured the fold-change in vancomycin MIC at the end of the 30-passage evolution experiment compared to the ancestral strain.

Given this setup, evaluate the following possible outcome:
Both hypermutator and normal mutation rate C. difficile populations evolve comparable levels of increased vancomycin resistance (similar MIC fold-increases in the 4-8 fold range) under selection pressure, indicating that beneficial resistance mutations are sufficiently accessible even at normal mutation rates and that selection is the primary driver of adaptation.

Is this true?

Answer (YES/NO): NO